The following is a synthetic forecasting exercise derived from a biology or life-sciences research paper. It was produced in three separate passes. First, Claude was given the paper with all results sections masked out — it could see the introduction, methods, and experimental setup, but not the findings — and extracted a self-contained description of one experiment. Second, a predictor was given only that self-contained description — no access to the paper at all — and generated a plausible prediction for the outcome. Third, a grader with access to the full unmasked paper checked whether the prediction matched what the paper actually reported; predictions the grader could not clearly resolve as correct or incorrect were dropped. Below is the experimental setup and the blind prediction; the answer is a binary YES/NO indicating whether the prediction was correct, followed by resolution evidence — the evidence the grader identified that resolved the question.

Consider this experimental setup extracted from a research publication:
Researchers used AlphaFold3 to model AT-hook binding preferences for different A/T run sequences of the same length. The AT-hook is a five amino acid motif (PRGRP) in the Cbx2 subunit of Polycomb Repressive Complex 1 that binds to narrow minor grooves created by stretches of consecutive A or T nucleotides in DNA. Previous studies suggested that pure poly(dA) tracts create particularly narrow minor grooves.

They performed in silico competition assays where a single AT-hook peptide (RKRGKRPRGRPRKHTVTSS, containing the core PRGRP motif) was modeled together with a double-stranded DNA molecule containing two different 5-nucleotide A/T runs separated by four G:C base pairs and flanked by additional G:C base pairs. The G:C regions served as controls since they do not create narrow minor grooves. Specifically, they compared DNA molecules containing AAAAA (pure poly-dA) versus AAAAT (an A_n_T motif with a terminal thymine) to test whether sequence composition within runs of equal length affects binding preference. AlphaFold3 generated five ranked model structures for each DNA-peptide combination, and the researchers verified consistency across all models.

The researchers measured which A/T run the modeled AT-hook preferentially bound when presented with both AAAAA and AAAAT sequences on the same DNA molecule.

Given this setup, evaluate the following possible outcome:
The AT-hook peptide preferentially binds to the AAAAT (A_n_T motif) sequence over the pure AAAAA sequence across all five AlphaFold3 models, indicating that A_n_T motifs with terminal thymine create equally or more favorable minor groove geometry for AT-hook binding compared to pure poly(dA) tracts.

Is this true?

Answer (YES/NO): YES